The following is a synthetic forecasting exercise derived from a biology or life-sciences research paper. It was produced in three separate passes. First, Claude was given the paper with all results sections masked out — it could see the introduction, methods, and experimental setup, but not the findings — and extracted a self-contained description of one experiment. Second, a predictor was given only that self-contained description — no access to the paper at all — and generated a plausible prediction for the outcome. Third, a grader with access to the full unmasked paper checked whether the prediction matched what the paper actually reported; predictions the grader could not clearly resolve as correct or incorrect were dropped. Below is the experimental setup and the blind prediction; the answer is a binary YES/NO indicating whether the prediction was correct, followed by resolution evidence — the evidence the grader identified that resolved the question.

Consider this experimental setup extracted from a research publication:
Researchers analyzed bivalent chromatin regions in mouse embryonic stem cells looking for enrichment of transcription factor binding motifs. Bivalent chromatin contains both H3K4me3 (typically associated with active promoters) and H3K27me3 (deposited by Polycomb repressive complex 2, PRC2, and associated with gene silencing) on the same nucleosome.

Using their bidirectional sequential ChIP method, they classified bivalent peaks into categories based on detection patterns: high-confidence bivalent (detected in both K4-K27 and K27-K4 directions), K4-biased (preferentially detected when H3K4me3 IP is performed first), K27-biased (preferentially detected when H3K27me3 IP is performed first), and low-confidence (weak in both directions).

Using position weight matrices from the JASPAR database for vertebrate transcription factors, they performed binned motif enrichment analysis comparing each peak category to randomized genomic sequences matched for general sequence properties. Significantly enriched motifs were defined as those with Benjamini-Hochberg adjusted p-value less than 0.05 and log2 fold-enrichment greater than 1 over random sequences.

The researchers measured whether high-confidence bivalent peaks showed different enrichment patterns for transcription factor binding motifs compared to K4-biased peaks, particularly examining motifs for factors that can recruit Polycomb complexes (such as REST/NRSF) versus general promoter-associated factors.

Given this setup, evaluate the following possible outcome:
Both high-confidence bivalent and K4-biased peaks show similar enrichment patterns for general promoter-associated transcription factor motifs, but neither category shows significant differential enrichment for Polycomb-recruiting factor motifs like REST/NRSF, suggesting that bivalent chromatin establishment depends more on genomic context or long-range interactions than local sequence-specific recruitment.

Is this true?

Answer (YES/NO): NO